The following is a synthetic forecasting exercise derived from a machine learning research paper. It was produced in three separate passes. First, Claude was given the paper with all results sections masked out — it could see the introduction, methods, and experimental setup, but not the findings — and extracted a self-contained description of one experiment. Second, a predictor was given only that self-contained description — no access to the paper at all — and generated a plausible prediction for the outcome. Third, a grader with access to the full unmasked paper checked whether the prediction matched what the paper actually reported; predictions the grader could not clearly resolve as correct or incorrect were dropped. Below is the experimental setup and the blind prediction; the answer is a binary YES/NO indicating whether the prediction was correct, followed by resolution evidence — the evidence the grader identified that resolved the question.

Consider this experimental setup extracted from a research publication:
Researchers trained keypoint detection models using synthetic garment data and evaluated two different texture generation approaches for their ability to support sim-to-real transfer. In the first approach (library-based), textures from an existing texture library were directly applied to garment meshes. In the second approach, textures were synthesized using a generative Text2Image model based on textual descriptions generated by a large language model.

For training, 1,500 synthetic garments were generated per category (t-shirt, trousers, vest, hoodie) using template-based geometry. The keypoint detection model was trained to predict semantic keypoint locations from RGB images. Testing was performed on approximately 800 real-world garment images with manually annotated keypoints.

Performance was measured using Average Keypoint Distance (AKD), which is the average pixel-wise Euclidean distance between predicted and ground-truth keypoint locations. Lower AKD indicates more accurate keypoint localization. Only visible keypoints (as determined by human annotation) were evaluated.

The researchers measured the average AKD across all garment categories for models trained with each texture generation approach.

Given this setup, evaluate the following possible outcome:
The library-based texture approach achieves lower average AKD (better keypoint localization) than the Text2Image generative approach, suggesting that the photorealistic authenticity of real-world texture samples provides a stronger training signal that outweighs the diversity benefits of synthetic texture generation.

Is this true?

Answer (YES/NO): YES